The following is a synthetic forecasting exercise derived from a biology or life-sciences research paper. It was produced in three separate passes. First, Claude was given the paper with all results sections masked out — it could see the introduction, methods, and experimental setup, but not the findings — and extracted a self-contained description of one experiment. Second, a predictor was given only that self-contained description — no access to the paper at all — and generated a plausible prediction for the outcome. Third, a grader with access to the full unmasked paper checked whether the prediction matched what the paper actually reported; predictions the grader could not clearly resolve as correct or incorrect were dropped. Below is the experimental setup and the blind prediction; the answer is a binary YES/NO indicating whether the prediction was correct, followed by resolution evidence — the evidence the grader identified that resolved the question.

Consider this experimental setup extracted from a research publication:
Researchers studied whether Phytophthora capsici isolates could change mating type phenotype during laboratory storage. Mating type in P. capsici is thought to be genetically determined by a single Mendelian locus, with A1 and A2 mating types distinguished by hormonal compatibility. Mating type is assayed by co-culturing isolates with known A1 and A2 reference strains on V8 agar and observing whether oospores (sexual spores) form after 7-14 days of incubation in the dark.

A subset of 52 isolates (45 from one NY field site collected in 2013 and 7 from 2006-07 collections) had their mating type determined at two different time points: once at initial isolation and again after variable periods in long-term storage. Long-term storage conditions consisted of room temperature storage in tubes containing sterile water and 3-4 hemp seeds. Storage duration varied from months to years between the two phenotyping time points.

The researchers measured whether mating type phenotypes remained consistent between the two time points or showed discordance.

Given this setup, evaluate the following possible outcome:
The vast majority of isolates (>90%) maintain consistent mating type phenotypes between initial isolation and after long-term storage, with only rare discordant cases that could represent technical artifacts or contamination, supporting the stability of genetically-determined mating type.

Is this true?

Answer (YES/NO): NO